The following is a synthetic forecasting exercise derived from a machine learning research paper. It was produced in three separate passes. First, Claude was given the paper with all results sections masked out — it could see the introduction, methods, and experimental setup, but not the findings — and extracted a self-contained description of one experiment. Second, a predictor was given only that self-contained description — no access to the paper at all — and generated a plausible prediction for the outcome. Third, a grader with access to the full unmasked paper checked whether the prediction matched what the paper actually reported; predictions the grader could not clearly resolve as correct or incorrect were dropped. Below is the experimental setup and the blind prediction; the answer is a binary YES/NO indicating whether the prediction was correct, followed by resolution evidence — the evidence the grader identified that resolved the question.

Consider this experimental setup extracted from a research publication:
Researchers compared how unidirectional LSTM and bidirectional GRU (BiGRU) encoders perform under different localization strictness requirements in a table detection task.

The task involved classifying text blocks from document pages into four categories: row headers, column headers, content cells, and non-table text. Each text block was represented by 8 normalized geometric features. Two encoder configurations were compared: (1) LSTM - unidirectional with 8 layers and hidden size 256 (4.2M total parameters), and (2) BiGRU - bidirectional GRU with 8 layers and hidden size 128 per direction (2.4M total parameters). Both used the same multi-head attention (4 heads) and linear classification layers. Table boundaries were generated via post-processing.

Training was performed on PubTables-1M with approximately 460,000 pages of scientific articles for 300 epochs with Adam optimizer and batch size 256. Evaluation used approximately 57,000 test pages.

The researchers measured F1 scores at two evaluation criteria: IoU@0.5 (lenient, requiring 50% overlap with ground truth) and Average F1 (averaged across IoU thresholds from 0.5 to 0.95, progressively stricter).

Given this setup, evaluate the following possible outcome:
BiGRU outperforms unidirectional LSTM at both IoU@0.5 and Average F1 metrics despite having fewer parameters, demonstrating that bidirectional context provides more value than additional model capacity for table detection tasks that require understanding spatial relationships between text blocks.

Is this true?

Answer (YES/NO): YES